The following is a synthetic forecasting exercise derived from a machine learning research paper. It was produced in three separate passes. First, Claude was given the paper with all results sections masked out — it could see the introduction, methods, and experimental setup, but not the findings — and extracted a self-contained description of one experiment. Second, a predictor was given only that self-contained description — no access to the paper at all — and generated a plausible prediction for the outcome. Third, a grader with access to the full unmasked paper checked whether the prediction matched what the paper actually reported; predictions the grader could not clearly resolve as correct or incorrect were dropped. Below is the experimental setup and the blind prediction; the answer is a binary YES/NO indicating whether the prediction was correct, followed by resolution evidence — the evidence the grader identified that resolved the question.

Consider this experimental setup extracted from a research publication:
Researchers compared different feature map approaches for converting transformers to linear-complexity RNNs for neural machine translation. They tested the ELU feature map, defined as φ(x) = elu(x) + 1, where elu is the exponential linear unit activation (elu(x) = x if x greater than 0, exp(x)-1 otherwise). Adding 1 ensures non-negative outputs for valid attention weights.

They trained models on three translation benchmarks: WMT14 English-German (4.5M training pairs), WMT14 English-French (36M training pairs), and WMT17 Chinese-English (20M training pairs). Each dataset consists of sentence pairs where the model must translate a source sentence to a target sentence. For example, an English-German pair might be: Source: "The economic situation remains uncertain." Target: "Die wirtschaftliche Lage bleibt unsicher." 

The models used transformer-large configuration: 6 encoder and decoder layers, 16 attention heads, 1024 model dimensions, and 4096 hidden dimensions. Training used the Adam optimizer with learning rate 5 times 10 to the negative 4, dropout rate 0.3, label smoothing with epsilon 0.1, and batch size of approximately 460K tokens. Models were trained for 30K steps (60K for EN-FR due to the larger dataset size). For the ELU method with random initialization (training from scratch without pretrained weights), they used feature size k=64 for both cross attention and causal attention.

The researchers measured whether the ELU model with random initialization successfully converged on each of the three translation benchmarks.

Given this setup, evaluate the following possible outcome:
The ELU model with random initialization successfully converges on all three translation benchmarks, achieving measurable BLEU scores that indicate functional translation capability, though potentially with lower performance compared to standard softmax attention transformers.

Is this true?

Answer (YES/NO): NO